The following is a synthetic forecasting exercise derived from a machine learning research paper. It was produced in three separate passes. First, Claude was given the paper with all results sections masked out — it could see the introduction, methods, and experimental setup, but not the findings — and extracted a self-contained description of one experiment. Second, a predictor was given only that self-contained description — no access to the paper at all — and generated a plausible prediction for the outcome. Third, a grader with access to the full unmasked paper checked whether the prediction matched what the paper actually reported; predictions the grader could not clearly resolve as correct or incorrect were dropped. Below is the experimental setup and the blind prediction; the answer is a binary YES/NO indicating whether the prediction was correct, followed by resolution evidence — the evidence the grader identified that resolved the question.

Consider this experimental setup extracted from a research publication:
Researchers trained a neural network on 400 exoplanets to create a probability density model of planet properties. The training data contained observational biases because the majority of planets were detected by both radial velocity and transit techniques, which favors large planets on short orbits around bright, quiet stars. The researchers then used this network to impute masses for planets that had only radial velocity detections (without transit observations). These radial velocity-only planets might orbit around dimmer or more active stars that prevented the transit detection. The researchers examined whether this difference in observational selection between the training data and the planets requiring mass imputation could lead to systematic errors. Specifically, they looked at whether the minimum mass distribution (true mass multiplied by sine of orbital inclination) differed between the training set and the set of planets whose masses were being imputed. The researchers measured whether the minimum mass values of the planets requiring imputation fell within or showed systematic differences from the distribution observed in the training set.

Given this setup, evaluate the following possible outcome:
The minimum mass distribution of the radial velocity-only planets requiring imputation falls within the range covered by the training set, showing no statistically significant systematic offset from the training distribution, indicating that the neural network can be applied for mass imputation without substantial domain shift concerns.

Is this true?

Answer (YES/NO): YES